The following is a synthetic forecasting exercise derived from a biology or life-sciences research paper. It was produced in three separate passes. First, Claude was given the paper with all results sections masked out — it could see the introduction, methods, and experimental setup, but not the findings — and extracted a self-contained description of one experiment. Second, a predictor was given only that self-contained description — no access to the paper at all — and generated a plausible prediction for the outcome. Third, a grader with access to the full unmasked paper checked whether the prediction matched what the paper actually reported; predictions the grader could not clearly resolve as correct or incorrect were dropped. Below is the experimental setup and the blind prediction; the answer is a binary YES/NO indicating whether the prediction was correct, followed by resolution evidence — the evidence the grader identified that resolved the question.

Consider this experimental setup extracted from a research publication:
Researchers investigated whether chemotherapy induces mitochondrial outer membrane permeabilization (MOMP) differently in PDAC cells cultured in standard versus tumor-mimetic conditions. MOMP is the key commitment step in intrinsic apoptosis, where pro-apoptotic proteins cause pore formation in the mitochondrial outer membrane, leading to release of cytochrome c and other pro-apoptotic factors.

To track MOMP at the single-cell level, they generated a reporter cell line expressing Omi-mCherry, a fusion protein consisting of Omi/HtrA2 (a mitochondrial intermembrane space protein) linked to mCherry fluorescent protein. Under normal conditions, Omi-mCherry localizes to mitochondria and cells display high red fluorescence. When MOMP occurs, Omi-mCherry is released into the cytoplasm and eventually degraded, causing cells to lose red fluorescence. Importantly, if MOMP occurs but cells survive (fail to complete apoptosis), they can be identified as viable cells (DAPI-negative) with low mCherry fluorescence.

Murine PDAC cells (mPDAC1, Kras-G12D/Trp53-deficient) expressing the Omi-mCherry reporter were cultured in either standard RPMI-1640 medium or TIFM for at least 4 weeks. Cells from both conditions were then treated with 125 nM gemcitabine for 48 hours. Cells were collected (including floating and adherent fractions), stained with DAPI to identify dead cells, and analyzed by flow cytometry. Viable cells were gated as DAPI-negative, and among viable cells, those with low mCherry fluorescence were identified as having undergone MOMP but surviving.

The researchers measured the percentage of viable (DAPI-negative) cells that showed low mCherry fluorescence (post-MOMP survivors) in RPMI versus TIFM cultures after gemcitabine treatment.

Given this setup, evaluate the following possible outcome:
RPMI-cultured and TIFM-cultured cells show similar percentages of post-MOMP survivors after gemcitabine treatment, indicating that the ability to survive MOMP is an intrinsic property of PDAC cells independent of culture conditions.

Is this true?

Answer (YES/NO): NO